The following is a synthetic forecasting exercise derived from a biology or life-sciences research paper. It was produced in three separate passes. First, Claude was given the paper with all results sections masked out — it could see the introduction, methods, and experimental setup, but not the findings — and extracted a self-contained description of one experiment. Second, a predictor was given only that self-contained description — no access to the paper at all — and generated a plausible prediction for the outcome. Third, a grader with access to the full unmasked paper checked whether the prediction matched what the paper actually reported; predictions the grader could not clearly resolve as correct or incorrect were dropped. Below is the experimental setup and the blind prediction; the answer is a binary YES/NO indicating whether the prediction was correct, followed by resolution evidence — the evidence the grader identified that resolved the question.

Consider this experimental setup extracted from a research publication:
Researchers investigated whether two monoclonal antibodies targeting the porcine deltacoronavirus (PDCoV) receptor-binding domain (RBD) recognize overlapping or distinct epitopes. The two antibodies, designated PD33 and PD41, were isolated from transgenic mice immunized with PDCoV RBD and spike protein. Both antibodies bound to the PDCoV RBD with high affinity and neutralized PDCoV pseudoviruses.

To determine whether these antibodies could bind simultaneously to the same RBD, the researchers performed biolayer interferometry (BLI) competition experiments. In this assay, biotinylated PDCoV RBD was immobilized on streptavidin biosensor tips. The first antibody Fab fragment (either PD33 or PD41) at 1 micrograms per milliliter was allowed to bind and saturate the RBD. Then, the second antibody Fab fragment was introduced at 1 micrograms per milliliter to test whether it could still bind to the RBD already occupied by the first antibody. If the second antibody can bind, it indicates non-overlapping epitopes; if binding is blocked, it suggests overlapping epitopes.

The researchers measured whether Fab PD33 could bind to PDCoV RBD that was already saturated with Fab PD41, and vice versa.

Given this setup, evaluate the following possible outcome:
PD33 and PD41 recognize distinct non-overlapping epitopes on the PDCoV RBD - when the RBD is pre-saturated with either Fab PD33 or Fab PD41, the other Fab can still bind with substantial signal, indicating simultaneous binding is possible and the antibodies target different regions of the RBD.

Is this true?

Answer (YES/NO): NO